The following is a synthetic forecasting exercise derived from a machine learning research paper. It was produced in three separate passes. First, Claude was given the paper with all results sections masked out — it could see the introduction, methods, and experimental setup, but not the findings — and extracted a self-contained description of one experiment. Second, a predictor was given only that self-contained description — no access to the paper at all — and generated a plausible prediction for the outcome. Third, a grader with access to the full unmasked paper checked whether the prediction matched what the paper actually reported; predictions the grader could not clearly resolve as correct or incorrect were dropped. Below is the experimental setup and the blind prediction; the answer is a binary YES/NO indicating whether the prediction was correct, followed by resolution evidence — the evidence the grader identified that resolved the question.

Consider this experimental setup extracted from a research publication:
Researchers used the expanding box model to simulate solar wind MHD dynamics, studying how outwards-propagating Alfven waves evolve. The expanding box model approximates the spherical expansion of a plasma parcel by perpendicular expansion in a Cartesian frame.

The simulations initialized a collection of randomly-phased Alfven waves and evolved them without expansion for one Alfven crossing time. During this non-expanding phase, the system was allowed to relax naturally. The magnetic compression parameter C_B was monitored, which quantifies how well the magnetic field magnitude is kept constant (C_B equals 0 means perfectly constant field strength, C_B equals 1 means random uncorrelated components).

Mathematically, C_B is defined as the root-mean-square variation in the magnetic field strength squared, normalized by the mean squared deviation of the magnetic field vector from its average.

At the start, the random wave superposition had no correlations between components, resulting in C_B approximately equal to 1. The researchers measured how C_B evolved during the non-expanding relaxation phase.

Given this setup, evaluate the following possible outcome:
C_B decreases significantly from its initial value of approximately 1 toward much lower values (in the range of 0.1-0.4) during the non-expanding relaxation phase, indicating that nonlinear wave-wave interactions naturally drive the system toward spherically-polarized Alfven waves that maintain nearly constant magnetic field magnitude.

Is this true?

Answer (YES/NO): YES